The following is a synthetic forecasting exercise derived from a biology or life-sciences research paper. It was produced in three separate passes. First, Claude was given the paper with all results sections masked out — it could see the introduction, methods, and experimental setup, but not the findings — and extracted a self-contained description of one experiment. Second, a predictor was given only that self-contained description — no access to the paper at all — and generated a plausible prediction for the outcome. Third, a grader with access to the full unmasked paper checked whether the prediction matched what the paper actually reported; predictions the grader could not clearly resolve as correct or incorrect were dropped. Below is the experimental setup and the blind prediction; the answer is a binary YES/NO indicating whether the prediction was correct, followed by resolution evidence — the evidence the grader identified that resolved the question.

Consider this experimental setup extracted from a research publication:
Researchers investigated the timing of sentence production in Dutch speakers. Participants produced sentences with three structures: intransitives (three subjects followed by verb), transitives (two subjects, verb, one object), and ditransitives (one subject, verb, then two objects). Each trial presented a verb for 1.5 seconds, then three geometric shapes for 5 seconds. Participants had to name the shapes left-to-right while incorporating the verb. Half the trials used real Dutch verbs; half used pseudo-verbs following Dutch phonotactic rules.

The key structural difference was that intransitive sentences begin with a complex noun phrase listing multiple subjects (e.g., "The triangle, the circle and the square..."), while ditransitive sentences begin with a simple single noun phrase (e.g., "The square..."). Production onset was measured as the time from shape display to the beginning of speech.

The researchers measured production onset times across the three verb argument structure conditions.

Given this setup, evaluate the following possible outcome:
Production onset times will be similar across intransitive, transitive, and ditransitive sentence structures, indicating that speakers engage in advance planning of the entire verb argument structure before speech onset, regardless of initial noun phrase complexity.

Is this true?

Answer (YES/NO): NO